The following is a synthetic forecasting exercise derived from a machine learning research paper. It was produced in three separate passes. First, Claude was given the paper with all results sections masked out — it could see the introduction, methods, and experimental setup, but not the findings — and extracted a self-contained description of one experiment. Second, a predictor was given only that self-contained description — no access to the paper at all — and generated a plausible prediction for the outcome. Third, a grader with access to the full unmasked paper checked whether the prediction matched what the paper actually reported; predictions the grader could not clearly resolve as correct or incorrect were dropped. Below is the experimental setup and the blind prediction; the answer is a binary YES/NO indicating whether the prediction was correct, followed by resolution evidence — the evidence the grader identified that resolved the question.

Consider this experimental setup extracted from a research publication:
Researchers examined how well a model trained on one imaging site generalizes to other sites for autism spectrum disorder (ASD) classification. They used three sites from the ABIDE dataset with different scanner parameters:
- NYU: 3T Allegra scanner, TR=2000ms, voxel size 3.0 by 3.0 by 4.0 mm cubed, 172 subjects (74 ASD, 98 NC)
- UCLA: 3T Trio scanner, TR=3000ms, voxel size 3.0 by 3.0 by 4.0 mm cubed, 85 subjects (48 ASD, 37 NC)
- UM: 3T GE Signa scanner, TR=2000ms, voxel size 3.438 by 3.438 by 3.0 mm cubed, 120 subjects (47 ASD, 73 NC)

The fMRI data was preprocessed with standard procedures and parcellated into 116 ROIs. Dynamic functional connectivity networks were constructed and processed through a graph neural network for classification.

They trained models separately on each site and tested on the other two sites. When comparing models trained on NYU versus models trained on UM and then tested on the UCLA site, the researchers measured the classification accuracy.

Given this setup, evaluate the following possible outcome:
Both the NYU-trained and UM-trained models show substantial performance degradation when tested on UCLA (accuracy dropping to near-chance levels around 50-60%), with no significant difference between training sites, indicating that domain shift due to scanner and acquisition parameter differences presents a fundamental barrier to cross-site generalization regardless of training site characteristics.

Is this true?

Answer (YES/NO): NO